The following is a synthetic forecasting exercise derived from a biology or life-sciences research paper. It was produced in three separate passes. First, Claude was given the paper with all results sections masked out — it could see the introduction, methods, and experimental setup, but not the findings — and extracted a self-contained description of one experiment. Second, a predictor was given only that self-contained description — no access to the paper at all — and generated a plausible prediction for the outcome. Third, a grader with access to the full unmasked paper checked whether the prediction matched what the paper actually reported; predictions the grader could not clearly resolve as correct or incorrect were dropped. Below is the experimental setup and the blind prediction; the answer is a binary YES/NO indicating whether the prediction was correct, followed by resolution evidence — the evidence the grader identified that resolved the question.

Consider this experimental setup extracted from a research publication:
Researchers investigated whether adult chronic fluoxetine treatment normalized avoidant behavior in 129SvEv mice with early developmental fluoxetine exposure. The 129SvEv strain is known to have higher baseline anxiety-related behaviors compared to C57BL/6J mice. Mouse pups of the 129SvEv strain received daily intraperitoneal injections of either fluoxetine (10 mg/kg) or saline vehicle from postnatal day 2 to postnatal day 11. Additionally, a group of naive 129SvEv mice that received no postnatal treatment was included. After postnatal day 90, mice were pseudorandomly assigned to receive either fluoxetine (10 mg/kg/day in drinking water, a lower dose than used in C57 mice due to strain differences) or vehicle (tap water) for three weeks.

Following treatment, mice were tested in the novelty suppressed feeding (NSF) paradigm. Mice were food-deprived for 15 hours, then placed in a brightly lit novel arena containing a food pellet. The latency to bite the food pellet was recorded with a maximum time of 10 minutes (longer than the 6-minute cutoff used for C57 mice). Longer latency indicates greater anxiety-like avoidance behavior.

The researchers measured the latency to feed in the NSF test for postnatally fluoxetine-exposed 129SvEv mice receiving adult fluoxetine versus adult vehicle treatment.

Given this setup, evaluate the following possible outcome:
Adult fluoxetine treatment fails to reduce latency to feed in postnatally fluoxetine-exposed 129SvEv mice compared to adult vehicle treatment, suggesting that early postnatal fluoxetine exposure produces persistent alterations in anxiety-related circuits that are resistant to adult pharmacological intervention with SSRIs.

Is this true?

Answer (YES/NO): YES